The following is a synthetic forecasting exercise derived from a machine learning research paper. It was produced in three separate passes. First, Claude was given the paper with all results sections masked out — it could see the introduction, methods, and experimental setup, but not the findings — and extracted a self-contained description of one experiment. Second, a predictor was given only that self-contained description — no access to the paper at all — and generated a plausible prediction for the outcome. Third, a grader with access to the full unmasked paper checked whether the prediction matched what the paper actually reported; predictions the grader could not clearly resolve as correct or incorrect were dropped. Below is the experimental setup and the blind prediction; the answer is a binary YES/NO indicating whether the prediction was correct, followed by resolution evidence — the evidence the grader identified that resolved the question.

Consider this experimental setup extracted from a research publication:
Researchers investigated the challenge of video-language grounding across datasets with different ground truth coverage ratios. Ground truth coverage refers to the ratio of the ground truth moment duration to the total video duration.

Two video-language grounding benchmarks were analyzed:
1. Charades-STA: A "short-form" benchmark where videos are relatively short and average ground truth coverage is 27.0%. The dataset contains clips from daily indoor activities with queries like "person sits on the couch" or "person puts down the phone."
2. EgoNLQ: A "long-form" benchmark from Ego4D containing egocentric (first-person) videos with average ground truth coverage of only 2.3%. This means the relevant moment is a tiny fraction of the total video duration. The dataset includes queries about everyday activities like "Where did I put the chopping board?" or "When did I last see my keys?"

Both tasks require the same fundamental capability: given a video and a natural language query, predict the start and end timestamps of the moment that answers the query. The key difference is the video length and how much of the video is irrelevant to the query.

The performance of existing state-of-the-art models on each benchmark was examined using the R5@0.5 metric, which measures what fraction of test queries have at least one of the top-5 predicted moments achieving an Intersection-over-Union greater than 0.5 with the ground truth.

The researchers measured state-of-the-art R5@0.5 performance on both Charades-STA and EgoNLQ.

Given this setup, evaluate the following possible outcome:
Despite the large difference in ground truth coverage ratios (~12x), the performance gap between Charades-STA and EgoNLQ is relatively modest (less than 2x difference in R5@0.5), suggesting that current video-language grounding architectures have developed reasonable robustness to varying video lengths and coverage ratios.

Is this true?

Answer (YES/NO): NO